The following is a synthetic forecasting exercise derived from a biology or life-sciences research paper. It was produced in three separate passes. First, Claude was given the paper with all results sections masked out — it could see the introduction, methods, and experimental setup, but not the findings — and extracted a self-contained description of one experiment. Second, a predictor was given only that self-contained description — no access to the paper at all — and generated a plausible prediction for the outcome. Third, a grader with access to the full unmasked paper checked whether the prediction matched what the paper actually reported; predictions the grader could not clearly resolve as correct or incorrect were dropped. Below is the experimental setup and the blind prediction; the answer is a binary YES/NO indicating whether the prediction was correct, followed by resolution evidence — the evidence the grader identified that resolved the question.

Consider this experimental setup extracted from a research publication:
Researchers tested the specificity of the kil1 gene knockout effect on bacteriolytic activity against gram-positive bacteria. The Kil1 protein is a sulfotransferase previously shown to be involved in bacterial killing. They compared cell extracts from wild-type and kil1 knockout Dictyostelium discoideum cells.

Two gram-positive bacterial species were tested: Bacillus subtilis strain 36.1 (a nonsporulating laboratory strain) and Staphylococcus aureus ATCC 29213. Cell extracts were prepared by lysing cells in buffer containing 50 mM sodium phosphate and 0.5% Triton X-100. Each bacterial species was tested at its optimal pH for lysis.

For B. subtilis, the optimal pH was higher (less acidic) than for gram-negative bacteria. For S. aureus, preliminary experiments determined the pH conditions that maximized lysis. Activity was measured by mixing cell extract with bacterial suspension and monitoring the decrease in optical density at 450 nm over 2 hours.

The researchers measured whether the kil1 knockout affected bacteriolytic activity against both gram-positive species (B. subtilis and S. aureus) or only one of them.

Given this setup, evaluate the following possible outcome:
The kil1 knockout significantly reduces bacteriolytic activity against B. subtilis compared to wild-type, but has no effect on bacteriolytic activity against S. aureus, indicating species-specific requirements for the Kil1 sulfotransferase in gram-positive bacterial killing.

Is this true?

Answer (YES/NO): NO